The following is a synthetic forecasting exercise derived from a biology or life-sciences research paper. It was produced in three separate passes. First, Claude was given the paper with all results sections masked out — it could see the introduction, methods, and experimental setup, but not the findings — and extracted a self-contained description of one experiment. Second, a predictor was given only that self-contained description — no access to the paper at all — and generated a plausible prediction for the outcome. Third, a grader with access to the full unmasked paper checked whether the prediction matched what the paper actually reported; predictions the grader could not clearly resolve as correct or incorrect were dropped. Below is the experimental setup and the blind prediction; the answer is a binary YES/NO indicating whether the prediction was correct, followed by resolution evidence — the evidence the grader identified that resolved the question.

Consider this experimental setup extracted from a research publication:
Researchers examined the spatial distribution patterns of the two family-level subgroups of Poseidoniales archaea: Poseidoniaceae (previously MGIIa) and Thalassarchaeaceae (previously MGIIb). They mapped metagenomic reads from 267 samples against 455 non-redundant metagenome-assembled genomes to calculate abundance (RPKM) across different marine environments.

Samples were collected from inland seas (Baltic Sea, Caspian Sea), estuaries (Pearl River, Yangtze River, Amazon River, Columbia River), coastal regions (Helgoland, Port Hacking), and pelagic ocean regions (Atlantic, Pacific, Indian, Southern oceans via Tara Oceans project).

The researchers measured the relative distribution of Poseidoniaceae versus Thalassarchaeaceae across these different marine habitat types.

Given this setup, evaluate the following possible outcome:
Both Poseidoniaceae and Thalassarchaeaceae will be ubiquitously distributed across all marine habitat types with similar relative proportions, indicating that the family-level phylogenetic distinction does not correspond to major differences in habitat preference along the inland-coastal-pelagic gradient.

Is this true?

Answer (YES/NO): NO